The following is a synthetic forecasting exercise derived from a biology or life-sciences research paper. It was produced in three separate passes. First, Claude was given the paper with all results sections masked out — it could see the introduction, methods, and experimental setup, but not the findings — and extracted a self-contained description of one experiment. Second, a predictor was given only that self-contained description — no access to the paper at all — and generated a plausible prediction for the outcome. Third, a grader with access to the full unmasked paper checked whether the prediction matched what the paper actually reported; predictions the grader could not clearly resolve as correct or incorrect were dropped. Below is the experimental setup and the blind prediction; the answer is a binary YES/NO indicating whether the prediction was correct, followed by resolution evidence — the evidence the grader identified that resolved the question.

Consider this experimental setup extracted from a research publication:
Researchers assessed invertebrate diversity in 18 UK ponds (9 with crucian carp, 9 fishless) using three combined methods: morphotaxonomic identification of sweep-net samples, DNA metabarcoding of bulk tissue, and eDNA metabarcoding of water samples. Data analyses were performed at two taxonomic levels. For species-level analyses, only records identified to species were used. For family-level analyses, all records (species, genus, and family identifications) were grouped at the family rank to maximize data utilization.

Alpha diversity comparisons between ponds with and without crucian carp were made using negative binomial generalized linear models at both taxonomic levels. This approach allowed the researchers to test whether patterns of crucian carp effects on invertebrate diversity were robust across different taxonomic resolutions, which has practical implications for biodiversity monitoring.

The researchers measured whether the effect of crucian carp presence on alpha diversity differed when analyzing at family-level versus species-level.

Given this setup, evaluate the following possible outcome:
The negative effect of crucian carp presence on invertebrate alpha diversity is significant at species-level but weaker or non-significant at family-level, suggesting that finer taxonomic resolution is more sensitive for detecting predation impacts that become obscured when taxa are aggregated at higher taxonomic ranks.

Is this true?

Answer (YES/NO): NO